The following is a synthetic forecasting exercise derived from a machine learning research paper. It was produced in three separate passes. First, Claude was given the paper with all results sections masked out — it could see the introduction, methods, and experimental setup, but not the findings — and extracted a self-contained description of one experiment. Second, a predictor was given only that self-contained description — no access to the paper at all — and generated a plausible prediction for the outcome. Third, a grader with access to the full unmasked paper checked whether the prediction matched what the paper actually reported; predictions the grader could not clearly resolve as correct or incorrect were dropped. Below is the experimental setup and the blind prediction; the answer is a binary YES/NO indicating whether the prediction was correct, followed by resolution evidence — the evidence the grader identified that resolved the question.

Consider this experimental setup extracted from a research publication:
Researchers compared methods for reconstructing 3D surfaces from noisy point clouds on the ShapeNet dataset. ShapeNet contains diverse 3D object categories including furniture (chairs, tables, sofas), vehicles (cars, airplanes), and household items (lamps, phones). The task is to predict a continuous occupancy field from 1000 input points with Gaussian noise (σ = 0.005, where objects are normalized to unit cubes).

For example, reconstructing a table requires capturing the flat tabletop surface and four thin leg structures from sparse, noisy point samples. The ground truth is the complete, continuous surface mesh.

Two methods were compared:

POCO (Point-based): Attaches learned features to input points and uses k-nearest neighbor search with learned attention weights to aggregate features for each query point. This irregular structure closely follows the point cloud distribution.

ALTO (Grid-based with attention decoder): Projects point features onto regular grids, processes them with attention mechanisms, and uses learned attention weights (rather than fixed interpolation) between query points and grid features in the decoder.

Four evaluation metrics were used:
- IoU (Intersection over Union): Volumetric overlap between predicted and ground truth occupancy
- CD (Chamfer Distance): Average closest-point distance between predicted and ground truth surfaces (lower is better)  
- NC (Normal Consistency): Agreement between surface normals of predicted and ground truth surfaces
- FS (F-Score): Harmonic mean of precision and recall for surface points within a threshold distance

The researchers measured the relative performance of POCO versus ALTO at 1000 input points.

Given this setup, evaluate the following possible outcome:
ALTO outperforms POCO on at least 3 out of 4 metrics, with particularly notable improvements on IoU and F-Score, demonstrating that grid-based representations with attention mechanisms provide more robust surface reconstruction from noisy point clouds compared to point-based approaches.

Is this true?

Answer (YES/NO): YES